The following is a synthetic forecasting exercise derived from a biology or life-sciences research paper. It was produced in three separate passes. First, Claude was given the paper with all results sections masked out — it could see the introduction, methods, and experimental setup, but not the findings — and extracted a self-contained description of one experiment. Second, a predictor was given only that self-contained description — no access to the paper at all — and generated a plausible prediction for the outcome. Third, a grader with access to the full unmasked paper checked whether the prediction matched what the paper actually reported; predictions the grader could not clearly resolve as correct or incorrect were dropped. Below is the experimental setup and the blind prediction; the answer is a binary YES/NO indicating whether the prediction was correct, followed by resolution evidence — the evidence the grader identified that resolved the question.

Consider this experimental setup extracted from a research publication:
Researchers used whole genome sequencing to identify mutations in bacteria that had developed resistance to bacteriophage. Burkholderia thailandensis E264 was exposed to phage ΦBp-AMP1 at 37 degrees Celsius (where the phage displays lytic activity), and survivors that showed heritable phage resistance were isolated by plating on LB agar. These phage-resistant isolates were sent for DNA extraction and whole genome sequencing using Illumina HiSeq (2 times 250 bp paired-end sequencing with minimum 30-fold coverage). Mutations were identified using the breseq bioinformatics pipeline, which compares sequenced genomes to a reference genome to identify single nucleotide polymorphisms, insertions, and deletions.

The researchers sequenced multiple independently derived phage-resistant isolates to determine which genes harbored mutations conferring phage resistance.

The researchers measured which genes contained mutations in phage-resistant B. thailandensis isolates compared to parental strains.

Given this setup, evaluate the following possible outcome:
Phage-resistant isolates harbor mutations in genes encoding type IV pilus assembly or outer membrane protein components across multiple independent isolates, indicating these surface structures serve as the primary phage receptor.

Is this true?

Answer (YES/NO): NO